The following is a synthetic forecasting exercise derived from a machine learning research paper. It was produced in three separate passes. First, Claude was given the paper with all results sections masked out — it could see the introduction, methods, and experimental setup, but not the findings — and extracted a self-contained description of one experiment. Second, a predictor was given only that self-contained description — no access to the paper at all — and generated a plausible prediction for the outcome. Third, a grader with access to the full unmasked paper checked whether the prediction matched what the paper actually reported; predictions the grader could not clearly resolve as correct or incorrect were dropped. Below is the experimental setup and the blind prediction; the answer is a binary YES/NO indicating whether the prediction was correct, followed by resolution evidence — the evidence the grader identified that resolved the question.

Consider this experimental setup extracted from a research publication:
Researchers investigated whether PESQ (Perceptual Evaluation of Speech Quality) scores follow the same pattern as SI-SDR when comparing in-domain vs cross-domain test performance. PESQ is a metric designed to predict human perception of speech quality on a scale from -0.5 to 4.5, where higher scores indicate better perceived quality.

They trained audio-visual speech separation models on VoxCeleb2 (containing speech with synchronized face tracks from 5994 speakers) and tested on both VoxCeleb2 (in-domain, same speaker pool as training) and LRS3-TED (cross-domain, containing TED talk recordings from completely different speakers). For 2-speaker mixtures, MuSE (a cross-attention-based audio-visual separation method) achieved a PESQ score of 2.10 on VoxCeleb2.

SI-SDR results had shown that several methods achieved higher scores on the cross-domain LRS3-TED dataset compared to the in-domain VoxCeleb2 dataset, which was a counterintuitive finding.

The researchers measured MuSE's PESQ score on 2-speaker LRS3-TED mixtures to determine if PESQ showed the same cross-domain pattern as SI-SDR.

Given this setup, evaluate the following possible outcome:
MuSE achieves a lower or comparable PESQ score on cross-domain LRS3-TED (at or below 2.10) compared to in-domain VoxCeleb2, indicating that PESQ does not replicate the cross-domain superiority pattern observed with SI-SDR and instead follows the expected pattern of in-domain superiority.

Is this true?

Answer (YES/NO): NO